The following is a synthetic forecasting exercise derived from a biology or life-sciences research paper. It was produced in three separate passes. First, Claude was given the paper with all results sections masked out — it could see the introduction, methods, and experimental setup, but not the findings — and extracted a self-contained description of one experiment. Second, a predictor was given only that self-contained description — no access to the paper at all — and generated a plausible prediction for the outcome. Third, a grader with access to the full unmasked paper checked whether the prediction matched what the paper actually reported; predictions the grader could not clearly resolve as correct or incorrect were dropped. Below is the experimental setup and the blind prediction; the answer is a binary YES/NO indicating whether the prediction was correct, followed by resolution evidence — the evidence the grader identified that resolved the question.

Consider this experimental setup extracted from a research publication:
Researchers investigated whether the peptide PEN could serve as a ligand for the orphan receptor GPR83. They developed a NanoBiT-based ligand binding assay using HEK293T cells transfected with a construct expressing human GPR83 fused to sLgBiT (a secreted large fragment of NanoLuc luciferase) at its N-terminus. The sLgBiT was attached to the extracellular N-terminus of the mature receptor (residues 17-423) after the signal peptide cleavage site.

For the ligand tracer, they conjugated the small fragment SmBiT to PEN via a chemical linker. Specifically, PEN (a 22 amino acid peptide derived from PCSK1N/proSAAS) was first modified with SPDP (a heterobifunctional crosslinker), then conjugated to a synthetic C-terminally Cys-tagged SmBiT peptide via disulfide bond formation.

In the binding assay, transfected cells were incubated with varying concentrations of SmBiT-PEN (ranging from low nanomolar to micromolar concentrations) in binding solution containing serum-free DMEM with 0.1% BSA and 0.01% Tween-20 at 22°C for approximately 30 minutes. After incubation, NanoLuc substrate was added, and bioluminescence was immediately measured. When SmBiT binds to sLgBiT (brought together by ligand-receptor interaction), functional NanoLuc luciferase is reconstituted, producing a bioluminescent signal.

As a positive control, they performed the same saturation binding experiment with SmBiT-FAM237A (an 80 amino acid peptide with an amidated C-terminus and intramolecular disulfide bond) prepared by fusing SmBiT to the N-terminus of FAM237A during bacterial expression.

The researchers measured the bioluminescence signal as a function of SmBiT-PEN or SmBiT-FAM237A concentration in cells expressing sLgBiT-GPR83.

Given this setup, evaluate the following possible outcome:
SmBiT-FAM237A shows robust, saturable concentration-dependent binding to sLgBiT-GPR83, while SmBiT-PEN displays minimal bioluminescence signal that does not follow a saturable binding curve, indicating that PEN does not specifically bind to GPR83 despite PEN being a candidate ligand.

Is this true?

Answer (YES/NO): YES